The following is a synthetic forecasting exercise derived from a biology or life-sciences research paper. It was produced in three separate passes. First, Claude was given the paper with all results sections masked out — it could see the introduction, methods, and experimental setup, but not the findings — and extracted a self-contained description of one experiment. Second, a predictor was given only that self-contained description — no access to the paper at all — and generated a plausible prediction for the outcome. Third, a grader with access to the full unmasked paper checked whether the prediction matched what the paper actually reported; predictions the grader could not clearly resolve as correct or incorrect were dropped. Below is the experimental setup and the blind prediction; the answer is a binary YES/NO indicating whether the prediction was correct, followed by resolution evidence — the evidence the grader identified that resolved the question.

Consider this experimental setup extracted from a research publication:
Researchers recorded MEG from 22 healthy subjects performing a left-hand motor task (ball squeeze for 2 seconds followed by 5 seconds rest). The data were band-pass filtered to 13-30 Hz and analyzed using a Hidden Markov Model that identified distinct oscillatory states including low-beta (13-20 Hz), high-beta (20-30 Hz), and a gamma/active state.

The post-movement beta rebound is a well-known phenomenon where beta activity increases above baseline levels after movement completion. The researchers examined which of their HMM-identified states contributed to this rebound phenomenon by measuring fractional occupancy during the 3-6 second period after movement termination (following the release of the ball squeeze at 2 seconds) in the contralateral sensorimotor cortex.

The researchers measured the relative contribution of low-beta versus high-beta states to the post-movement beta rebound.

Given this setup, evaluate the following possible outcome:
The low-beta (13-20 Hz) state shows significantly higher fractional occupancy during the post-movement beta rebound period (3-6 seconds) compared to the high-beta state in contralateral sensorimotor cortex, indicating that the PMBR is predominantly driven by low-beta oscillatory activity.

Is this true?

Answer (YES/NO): YES